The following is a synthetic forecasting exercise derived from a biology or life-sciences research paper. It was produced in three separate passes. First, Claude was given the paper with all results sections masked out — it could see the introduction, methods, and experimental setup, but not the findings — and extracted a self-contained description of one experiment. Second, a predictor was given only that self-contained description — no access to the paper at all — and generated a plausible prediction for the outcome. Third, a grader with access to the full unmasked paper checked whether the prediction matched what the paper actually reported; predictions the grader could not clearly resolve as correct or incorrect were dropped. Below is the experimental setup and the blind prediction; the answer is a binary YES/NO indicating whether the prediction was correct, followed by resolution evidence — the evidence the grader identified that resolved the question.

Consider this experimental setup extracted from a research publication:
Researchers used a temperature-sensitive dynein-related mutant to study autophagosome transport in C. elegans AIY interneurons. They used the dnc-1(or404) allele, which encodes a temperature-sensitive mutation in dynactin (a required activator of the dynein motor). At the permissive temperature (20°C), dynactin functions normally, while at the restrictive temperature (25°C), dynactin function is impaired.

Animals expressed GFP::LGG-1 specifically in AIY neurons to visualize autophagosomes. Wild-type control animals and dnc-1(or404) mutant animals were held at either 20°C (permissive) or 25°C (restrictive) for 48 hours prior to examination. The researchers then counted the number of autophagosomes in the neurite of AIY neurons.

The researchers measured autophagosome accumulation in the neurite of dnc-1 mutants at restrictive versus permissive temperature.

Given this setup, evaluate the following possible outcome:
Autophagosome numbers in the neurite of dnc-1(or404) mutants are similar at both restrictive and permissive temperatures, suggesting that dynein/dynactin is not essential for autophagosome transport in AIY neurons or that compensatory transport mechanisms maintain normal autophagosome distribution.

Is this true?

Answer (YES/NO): NO